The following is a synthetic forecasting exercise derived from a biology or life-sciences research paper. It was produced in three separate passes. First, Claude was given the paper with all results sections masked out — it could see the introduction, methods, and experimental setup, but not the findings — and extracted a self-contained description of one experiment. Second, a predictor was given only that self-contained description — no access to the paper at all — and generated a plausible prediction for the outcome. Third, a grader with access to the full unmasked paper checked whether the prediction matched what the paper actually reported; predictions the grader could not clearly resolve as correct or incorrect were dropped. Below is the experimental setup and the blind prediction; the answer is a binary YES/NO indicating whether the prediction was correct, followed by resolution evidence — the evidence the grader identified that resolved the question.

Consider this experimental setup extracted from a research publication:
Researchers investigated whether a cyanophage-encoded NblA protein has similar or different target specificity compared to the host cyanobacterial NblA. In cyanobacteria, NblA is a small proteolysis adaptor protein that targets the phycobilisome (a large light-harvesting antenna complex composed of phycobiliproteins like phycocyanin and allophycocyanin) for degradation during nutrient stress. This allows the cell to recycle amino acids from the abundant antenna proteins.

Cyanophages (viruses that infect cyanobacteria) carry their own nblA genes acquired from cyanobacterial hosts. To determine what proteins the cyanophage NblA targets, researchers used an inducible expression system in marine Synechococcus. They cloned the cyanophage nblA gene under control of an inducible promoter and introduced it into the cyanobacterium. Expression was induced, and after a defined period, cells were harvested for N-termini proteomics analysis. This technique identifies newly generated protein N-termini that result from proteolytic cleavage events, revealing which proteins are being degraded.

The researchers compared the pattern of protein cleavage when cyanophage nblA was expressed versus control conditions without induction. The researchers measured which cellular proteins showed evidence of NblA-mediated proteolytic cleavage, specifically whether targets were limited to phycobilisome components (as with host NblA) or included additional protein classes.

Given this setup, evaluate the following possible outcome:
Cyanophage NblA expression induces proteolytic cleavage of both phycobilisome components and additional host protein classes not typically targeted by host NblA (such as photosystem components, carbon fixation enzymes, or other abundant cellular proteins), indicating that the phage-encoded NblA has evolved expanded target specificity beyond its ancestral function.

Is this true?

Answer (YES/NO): YES